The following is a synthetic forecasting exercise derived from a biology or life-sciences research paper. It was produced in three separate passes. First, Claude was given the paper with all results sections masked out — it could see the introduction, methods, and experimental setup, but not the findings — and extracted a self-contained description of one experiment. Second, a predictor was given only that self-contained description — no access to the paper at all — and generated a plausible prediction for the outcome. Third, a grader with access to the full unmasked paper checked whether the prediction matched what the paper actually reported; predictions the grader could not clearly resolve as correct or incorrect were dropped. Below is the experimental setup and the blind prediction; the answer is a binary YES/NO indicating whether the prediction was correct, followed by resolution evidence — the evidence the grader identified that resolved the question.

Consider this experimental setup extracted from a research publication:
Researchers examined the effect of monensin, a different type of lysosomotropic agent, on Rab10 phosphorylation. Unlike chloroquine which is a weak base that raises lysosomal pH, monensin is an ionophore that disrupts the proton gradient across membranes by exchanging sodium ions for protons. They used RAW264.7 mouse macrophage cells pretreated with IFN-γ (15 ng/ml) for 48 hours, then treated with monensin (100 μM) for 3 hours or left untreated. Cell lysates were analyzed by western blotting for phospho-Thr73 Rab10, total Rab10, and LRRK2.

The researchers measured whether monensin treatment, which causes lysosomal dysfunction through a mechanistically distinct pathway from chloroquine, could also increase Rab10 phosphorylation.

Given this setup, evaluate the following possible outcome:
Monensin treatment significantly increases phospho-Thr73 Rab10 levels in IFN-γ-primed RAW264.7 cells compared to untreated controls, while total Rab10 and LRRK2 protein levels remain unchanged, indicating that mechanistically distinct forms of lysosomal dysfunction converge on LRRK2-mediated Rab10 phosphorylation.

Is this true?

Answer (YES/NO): YES